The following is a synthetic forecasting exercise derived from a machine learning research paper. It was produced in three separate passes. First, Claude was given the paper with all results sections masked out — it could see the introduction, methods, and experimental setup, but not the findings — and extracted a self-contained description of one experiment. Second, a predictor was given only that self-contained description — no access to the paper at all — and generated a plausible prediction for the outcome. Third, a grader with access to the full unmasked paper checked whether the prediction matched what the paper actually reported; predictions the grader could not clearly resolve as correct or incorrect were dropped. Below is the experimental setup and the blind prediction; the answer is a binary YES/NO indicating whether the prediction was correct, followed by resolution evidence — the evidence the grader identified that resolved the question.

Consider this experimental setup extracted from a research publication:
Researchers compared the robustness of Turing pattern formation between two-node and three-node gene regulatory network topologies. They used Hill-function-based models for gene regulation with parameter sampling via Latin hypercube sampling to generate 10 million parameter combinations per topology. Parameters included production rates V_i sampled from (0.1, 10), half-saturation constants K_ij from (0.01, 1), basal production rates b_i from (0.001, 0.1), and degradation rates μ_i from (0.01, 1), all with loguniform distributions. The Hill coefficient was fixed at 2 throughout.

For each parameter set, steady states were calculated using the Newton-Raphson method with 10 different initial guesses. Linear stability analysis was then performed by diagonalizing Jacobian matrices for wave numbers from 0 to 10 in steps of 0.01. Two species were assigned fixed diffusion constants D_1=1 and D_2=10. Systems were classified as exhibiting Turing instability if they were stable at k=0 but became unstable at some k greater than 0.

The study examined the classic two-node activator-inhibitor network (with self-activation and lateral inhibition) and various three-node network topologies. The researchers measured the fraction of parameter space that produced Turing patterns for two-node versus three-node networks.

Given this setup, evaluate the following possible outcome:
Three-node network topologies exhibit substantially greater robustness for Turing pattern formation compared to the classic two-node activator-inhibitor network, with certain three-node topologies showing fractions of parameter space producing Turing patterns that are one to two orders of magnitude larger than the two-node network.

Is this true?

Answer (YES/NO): NO